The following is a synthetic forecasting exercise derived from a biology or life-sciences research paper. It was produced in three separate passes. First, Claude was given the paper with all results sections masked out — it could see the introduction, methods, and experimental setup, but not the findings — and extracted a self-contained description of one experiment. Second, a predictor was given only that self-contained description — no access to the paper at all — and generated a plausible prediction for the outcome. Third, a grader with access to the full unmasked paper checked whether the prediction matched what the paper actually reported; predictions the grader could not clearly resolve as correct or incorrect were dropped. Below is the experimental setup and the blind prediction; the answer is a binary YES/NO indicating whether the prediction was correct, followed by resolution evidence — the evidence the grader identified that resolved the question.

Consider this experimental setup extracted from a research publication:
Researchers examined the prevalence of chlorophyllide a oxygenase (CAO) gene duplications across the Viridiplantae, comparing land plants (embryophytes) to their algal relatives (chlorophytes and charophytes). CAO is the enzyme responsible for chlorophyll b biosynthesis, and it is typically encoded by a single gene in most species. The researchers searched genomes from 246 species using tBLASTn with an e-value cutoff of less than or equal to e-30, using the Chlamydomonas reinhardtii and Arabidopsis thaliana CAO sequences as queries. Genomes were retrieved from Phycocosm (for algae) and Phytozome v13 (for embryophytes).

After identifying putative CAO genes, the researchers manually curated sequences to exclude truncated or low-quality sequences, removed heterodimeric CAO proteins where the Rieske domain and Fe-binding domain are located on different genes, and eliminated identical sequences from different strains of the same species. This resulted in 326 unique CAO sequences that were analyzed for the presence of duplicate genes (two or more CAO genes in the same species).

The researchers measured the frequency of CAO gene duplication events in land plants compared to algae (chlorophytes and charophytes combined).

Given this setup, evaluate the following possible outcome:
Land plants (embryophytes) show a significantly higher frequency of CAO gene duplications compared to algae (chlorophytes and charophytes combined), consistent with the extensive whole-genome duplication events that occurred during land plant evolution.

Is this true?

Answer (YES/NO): YES